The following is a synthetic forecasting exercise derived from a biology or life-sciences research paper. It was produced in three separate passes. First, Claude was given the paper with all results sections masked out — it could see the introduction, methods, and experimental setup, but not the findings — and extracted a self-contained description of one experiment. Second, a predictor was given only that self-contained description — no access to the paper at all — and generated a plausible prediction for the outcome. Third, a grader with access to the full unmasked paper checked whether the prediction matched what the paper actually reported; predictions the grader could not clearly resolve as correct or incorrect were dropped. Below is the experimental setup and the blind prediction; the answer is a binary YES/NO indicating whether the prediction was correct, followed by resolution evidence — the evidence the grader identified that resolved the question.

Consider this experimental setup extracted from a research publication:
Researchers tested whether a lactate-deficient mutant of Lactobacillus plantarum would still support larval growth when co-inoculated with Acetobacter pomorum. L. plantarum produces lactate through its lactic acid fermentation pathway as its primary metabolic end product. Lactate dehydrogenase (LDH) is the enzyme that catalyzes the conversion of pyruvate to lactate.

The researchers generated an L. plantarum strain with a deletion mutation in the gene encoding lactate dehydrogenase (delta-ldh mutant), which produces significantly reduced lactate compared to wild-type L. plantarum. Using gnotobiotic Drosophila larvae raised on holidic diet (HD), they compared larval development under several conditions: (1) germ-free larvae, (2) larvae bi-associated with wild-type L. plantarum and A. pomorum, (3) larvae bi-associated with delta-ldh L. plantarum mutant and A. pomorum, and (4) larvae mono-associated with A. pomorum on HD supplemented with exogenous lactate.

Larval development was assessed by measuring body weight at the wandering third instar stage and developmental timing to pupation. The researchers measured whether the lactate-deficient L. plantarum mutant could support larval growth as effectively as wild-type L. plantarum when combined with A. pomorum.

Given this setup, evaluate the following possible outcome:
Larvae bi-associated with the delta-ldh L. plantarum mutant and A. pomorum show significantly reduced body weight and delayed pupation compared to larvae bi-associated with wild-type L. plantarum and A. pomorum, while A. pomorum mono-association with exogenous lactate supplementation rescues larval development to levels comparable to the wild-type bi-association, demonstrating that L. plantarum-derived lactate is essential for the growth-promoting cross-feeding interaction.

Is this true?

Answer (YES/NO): NO